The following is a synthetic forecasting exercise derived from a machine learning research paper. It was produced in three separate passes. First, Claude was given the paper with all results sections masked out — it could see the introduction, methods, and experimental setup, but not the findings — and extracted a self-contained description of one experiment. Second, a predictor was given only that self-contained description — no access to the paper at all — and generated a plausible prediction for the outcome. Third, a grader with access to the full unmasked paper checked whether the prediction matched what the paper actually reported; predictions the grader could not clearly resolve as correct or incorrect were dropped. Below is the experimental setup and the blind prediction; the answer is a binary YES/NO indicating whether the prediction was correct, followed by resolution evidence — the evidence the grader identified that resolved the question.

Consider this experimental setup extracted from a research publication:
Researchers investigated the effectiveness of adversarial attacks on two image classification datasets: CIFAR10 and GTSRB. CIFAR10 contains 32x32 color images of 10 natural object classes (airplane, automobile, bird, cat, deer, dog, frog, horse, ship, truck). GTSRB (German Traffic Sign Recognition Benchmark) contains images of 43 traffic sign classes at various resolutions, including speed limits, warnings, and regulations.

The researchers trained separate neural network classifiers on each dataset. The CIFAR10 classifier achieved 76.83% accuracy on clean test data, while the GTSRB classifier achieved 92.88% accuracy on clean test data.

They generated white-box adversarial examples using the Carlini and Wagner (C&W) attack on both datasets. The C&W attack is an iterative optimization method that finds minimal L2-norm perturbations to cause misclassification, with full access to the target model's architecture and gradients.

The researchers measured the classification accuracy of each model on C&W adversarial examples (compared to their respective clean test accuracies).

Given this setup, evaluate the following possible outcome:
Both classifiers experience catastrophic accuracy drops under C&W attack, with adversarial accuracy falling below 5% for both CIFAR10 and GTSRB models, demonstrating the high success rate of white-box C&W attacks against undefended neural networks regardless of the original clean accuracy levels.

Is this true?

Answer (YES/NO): NO